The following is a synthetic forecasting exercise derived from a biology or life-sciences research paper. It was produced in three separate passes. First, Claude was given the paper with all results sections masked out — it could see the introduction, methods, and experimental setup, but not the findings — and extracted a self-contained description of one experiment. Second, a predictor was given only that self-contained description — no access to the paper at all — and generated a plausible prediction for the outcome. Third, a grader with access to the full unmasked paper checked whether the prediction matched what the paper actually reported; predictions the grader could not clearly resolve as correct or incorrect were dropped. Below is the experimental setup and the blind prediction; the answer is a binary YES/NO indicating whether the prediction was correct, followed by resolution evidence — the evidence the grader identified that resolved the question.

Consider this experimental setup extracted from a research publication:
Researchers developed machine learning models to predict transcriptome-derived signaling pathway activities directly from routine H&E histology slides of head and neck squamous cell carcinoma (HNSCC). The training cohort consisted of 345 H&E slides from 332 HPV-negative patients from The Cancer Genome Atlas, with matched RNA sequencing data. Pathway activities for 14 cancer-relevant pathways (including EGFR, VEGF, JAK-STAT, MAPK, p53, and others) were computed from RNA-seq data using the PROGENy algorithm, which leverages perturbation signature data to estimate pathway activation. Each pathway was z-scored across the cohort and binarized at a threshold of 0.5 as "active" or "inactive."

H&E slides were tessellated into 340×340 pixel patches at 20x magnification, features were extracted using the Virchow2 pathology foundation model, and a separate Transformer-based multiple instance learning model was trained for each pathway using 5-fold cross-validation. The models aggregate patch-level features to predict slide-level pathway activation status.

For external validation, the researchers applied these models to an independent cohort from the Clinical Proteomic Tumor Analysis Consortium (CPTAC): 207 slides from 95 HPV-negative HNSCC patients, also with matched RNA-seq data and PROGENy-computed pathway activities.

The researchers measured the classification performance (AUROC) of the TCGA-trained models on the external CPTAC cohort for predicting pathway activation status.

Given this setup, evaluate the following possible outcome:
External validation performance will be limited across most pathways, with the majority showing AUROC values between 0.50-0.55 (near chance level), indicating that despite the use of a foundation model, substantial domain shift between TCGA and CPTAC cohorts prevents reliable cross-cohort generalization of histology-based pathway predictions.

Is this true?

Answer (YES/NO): NO